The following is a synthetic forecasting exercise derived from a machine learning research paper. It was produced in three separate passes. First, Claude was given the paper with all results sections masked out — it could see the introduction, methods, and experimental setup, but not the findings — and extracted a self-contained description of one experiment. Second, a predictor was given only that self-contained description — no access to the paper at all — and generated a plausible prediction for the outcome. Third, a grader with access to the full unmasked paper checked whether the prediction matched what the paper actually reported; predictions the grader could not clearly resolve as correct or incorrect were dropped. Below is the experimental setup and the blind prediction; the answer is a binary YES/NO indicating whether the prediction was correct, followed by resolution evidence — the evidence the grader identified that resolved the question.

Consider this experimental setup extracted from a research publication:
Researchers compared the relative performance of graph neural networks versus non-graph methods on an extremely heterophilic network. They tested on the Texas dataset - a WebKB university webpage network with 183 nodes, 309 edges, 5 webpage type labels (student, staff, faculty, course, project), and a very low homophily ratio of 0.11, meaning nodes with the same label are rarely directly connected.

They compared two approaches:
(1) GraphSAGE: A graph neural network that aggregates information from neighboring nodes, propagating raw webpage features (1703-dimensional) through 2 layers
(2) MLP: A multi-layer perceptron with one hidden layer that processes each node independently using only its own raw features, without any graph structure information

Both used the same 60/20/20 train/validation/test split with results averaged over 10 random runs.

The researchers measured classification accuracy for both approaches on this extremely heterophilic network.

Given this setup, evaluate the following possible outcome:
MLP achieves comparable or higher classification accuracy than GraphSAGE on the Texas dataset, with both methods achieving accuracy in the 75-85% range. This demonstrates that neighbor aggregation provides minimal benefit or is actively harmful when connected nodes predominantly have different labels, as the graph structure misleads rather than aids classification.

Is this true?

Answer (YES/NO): YES